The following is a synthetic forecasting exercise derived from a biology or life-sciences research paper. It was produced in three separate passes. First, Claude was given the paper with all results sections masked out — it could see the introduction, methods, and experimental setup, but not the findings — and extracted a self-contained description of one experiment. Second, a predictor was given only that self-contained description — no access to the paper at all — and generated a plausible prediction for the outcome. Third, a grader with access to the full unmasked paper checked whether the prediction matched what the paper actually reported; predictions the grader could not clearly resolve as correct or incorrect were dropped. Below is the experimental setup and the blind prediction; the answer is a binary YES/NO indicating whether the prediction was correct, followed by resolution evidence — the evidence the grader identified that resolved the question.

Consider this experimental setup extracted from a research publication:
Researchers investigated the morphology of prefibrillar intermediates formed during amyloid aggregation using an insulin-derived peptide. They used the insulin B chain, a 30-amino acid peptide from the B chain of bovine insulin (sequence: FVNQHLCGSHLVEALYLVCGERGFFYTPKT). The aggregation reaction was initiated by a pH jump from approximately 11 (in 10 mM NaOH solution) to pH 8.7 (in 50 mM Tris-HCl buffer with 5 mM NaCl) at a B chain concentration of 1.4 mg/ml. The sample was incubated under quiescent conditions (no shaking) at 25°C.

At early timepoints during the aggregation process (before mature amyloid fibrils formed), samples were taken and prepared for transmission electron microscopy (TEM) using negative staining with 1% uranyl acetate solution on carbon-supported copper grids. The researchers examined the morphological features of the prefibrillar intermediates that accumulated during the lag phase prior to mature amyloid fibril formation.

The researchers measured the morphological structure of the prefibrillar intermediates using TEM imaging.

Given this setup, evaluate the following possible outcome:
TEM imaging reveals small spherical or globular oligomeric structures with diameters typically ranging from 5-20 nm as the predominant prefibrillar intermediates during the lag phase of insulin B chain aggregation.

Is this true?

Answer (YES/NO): NO